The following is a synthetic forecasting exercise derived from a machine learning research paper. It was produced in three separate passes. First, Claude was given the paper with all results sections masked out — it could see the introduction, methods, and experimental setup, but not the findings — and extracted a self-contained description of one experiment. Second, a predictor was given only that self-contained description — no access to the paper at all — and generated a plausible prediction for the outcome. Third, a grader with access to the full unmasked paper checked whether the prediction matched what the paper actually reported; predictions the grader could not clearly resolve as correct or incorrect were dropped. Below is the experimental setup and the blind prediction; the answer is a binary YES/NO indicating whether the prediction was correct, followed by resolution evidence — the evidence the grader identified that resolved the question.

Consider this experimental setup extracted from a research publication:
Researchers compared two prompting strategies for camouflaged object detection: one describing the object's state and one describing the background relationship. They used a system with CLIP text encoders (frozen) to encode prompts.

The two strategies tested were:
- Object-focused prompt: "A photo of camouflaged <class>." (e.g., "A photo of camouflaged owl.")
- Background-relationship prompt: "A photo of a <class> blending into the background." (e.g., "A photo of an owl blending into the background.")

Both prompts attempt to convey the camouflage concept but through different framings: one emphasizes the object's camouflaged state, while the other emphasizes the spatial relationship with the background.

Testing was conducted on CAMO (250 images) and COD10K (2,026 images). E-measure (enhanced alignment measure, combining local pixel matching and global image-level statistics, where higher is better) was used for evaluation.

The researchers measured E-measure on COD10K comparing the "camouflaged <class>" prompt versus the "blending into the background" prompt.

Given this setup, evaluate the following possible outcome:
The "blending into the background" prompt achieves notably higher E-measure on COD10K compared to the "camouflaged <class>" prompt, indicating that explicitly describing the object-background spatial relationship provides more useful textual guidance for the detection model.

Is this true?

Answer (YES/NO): NO